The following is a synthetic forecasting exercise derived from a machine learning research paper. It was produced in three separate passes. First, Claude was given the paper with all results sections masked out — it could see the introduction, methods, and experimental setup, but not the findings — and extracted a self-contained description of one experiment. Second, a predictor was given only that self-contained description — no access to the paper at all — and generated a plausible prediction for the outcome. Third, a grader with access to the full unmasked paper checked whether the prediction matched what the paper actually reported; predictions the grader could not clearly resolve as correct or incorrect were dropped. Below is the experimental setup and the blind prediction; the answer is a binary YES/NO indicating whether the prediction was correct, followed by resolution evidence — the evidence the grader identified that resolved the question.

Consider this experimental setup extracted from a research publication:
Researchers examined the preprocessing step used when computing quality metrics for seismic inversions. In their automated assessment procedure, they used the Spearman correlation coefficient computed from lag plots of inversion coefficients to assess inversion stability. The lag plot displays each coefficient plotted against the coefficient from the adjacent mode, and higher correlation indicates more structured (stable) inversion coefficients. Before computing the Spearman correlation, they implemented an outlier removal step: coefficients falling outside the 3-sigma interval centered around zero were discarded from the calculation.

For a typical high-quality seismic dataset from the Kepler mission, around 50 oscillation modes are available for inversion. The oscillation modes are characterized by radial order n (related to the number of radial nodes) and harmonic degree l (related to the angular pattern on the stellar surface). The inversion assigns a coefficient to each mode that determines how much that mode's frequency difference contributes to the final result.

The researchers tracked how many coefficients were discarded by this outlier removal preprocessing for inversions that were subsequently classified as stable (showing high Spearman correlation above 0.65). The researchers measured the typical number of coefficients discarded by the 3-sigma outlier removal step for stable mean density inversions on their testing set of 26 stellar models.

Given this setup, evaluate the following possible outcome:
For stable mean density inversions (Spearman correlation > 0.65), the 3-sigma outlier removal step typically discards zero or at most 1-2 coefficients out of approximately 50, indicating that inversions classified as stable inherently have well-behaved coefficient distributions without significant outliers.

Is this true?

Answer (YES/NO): YES